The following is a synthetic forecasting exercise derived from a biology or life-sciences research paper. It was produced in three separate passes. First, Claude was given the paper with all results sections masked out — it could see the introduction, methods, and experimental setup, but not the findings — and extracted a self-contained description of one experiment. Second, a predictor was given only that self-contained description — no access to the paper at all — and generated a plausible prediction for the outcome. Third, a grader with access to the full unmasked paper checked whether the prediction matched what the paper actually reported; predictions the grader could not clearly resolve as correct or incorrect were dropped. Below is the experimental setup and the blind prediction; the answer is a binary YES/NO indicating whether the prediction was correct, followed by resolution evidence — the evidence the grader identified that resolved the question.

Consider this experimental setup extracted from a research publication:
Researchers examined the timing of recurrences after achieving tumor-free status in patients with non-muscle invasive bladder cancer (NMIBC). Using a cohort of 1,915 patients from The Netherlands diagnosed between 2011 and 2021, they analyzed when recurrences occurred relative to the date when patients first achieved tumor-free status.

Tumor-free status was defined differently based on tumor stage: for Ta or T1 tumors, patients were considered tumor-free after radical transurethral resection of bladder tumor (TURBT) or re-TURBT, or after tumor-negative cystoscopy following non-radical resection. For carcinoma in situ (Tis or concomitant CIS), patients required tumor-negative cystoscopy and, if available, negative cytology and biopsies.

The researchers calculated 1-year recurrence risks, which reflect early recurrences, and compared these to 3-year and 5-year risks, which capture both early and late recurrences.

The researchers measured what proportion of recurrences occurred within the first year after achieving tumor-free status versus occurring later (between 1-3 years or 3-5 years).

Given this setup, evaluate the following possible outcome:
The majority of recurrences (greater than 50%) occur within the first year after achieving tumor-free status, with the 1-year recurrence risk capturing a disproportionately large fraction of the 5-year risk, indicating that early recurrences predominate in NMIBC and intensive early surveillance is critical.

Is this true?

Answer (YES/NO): NO